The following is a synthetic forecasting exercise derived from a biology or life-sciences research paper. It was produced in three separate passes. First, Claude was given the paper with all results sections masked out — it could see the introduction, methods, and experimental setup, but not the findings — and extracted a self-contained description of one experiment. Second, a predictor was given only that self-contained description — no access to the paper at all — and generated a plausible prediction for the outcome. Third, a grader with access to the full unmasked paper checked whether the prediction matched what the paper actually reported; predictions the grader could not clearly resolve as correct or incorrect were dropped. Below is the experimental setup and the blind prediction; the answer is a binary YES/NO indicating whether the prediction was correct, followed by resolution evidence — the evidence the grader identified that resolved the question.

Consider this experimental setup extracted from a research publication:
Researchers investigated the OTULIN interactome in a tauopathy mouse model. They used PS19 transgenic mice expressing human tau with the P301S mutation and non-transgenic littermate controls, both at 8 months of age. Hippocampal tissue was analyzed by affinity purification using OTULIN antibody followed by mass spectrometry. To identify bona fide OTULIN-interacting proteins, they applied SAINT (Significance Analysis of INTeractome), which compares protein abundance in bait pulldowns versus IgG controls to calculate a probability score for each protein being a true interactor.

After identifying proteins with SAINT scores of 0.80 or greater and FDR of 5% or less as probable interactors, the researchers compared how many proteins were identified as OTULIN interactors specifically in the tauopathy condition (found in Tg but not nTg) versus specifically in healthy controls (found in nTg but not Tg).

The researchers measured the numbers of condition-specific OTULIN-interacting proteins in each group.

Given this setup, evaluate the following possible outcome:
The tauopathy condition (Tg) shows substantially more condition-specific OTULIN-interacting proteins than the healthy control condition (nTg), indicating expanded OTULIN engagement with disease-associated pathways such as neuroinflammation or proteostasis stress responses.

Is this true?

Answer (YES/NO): NO